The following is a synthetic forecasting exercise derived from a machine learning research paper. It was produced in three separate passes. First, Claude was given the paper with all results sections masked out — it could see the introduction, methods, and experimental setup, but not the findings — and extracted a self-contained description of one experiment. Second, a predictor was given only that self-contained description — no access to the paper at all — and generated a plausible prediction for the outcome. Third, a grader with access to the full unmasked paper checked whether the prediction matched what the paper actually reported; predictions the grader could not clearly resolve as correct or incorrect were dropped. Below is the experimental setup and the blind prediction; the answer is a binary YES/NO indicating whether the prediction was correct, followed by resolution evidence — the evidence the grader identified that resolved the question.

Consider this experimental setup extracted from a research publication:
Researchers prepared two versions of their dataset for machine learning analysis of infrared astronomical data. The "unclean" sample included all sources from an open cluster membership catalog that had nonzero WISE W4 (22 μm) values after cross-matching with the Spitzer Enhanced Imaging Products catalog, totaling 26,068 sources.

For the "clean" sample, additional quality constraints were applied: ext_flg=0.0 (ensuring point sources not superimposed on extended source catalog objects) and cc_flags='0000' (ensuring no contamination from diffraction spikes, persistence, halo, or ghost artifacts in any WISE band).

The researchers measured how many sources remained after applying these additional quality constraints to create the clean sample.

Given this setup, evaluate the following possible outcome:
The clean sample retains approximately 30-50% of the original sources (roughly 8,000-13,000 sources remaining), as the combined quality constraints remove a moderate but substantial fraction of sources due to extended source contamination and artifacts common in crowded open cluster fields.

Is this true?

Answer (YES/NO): YES